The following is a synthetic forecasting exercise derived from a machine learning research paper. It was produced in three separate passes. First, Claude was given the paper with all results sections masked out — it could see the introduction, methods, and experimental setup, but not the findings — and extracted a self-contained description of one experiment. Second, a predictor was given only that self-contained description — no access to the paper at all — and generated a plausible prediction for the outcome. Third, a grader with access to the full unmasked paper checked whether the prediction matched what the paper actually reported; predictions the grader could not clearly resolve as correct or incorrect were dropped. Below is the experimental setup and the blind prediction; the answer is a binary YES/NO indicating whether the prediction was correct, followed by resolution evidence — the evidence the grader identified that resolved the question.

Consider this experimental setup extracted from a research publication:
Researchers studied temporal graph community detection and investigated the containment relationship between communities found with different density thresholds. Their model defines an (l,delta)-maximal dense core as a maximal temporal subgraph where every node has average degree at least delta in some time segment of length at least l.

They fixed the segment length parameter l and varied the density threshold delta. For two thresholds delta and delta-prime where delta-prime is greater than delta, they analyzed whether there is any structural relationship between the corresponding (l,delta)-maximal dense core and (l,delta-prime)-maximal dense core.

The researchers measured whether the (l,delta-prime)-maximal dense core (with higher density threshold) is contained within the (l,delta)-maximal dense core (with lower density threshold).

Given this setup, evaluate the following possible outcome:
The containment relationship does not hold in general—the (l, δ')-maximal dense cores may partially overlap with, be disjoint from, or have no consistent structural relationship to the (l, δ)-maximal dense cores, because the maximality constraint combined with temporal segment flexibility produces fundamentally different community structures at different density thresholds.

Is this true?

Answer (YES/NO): NO